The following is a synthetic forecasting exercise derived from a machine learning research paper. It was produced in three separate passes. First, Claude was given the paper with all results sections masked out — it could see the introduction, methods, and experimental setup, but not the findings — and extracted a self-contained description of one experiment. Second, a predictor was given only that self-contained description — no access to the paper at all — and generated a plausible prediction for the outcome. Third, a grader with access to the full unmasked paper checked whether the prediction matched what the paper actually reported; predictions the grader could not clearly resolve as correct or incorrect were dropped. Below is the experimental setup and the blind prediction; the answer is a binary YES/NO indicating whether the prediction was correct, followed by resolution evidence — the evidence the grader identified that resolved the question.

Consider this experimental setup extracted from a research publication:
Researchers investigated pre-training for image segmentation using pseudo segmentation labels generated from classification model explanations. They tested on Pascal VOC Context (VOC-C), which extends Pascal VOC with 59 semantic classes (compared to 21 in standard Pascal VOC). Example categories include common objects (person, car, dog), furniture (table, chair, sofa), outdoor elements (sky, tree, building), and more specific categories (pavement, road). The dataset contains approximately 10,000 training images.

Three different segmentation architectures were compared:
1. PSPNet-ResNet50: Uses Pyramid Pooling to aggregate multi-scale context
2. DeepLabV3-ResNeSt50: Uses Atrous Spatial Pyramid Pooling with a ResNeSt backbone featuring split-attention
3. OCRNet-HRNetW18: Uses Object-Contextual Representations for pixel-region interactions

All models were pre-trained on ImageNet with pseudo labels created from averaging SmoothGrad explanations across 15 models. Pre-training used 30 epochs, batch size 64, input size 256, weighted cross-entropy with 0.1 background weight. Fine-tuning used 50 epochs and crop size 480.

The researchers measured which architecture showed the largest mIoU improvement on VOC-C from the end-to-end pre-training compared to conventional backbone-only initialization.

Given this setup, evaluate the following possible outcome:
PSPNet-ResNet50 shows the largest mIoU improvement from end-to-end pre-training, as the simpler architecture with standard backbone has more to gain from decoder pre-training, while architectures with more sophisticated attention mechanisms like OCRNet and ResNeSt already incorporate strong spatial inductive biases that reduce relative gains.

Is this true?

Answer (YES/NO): YES